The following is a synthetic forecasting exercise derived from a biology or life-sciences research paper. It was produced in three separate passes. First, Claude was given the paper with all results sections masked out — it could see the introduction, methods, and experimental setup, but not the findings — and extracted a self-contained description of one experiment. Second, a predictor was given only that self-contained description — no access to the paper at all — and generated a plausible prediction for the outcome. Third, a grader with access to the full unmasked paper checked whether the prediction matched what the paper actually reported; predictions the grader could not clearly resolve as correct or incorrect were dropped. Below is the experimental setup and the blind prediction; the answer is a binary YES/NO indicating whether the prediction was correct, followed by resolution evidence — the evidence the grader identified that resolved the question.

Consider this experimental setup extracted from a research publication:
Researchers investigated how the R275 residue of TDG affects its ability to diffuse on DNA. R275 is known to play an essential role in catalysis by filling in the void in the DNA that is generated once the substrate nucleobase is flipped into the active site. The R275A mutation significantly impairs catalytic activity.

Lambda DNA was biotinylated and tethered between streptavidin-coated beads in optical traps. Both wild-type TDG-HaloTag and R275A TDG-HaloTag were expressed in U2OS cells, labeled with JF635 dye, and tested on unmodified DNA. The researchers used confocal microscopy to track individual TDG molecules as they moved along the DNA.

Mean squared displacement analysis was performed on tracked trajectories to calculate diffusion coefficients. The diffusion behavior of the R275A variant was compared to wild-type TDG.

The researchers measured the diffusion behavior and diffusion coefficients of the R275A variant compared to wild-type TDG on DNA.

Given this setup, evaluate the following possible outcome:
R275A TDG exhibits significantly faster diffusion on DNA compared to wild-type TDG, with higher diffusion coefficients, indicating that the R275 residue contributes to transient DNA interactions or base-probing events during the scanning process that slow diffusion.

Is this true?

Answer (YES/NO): YES